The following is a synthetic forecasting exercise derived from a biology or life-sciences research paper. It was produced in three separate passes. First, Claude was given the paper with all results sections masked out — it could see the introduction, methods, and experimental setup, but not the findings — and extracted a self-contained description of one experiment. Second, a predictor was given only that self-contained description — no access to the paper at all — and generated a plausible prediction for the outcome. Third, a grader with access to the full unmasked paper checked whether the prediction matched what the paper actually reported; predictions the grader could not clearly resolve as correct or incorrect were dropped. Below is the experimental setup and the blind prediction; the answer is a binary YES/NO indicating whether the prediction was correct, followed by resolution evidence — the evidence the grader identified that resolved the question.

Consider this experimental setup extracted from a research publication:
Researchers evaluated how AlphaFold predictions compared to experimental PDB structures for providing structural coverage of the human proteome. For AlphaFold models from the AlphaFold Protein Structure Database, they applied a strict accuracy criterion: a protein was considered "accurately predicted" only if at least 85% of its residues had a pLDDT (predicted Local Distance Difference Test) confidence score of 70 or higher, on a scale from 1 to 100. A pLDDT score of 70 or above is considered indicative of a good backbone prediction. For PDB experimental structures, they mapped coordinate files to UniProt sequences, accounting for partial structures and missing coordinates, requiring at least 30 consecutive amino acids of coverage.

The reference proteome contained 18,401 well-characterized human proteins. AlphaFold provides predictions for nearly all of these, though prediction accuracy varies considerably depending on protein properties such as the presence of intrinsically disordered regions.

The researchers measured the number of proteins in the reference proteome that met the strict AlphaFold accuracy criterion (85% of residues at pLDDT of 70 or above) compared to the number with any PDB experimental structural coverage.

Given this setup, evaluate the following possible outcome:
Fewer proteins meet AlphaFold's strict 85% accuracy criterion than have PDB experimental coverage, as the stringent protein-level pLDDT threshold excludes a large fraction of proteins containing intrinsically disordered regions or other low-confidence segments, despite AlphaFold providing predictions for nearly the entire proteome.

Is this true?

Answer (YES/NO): YES